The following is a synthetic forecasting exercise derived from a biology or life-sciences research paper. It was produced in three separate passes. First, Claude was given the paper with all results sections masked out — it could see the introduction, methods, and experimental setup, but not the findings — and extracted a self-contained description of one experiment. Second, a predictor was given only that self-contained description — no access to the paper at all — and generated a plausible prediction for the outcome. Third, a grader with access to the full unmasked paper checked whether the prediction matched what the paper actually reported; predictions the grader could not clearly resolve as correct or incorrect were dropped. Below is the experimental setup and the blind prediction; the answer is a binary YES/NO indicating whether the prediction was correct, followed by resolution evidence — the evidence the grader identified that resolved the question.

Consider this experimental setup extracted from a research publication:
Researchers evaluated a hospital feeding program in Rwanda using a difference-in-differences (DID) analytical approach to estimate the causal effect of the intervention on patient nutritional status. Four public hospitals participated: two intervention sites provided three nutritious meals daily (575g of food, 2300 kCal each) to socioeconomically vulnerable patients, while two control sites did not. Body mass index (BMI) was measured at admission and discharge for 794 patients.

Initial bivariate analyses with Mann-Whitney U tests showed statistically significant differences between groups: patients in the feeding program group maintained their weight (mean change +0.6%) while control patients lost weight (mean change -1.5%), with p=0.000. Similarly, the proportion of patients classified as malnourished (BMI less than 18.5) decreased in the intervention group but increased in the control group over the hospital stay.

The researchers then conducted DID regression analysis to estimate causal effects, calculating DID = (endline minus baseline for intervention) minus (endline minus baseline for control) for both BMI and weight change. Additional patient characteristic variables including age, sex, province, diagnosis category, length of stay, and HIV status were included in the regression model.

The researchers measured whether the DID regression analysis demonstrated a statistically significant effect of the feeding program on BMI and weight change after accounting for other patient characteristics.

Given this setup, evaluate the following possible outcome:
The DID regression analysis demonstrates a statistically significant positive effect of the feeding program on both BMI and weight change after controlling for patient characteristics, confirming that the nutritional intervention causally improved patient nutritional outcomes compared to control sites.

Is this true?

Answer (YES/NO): NO